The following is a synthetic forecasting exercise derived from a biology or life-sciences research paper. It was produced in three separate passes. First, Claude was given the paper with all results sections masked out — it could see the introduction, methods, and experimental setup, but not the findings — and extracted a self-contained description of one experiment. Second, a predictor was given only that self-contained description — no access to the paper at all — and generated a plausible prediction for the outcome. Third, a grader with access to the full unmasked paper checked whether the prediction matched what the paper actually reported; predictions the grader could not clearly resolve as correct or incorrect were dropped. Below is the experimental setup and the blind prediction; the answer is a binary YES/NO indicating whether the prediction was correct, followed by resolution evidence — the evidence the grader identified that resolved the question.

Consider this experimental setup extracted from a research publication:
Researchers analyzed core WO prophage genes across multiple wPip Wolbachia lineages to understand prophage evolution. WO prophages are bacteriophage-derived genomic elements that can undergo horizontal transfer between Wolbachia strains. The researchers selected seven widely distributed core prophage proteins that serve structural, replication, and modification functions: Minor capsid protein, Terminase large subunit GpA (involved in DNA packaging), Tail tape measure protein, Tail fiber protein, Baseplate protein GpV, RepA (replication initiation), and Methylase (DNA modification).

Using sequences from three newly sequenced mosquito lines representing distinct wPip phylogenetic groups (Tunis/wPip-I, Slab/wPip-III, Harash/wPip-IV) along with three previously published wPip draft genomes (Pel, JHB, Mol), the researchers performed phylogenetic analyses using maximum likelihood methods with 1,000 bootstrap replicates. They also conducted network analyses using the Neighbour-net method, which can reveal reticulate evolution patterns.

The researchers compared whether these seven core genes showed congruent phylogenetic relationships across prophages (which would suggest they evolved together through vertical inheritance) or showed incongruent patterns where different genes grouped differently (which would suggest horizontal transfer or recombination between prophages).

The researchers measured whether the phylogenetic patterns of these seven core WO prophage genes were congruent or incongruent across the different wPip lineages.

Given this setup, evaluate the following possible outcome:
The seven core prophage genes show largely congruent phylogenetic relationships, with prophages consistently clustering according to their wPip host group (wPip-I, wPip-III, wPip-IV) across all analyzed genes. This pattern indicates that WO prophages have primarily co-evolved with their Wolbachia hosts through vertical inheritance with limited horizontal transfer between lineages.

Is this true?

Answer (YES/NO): NO